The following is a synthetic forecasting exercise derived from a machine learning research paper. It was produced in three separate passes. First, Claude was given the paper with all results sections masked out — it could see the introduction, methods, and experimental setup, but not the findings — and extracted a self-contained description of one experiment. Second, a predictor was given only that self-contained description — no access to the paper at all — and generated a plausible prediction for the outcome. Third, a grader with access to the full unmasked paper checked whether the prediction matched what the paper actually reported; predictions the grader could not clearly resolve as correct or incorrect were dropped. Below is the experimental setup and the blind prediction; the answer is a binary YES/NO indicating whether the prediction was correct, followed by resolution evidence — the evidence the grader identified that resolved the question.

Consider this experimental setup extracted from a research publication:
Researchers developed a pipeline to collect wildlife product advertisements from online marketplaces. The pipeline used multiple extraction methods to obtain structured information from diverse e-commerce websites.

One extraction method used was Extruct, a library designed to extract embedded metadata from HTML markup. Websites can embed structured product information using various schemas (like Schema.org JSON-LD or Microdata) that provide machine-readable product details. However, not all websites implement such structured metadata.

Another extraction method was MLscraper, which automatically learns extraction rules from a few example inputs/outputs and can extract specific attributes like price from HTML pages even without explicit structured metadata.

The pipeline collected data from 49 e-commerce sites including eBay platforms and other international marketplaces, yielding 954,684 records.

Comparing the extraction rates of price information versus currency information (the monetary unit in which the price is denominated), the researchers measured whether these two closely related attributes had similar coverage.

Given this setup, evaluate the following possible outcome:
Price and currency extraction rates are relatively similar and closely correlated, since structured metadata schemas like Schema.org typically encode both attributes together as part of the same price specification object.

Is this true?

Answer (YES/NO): YES